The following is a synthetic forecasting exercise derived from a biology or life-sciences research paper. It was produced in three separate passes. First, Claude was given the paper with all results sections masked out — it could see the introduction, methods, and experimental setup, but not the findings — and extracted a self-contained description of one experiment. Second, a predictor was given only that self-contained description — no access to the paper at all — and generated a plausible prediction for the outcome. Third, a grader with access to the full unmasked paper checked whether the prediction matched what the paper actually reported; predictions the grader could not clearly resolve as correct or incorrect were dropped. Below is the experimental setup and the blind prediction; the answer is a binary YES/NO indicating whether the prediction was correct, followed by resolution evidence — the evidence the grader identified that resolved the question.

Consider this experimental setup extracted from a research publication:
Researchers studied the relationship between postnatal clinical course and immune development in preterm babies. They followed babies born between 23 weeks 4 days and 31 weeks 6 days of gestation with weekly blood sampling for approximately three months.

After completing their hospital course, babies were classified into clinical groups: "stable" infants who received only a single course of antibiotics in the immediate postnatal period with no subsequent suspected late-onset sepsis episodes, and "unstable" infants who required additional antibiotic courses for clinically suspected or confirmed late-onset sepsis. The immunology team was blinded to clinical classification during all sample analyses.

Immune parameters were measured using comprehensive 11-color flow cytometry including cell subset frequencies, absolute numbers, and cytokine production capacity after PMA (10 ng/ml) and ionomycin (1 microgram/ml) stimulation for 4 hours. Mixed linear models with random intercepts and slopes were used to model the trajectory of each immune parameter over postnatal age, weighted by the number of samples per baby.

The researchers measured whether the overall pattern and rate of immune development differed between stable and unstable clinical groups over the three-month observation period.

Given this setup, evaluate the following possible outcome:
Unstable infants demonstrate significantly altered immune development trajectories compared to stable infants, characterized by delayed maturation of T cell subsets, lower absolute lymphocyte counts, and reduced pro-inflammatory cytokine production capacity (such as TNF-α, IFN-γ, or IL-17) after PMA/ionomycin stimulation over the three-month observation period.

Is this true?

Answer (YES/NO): NO